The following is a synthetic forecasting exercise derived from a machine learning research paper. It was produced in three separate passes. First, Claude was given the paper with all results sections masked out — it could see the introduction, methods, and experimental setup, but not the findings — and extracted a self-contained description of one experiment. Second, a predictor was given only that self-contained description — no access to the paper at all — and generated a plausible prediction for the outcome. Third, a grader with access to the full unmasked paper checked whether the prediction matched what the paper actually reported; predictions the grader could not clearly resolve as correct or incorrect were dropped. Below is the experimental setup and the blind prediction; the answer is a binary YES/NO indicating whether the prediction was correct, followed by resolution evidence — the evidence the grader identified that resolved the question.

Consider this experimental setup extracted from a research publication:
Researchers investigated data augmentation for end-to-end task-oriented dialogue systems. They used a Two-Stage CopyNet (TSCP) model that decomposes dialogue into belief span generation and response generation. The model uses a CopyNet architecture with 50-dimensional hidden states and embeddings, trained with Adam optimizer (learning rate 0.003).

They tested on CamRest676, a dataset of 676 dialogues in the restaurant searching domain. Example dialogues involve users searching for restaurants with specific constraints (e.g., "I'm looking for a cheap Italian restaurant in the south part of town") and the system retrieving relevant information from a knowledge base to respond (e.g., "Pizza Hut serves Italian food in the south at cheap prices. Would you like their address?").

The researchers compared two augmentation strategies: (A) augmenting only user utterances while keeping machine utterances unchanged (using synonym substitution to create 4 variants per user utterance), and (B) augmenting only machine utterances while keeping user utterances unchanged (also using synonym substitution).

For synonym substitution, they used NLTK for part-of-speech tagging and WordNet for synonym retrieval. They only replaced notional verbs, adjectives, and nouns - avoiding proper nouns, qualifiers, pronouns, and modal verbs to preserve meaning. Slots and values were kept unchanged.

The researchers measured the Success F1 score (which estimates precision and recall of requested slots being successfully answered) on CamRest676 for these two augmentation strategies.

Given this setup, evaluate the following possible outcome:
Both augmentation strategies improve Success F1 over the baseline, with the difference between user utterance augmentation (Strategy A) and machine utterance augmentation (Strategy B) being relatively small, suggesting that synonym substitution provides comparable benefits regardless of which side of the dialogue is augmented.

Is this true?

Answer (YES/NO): NO